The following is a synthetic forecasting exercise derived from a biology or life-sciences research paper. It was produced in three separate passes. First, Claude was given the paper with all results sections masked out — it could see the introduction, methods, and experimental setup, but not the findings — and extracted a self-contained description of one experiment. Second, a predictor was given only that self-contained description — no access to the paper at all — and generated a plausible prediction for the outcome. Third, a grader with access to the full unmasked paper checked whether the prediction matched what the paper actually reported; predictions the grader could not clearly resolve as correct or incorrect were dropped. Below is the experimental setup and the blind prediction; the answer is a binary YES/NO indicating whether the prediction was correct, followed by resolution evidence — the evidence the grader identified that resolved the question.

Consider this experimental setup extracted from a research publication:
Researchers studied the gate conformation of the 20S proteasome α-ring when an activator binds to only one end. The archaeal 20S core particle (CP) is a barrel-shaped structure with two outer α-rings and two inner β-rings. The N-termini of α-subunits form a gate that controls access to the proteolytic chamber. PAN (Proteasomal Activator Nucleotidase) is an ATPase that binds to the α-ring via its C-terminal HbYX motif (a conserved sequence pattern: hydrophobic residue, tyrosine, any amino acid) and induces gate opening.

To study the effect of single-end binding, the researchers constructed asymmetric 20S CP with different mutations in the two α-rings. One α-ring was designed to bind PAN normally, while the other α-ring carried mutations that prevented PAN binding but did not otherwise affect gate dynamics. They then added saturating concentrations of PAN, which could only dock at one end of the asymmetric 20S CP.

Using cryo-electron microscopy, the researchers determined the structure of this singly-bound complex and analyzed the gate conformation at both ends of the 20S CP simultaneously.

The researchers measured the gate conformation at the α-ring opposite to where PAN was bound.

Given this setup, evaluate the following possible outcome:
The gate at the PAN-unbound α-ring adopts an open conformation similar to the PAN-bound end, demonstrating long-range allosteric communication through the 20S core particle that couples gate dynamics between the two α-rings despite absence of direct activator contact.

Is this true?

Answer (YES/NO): YES